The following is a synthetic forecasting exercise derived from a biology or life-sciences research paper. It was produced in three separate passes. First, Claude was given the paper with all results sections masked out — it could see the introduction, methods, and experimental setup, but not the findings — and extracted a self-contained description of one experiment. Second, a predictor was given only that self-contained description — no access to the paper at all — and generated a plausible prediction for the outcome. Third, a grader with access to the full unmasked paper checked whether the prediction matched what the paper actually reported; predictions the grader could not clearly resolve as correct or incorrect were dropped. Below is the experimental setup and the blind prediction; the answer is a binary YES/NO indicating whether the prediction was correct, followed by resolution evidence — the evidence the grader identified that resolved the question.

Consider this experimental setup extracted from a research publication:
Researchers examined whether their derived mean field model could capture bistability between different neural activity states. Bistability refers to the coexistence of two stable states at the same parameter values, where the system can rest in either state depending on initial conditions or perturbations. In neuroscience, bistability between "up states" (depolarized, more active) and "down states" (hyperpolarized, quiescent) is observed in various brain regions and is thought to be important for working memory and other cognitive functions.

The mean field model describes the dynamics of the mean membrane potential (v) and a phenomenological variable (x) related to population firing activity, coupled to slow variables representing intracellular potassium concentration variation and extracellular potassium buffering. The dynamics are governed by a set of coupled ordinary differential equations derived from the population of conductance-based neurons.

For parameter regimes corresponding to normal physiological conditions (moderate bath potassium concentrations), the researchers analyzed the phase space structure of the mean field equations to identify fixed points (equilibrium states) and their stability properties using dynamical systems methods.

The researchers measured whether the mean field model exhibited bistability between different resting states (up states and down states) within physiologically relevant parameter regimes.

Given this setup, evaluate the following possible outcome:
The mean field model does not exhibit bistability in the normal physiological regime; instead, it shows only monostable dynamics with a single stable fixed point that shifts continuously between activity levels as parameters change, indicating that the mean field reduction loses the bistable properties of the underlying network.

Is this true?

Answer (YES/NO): NO